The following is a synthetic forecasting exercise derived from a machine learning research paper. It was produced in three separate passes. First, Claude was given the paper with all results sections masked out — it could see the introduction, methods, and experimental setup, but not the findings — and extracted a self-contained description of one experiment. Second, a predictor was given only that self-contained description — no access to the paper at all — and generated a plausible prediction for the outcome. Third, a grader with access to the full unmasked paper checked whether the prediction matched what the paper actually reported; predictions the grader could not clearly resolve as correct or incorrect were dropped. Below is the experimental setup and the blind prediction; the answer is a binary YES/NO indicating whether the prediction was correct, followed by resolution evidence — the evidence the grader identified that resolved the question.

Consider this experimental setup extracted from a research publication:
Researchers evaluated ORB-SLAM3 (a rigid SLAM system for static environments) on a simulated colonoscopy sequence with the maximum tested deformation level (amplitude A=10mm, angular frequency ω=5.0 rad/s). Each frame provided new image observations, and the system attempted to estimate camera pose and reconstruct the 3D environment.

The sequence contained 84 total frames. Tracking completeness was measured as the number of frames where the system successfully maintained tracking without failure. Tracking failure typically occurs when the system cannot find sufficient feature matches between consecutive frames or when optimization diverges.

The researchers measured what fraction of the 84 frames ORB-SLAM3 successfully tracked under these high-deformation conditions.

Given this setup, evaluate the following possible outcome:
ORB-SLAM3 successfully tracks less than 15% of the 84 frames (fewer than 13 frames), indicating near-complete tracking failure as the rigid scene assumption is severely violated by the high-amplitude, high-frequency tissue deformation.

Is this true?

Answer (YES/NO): NO